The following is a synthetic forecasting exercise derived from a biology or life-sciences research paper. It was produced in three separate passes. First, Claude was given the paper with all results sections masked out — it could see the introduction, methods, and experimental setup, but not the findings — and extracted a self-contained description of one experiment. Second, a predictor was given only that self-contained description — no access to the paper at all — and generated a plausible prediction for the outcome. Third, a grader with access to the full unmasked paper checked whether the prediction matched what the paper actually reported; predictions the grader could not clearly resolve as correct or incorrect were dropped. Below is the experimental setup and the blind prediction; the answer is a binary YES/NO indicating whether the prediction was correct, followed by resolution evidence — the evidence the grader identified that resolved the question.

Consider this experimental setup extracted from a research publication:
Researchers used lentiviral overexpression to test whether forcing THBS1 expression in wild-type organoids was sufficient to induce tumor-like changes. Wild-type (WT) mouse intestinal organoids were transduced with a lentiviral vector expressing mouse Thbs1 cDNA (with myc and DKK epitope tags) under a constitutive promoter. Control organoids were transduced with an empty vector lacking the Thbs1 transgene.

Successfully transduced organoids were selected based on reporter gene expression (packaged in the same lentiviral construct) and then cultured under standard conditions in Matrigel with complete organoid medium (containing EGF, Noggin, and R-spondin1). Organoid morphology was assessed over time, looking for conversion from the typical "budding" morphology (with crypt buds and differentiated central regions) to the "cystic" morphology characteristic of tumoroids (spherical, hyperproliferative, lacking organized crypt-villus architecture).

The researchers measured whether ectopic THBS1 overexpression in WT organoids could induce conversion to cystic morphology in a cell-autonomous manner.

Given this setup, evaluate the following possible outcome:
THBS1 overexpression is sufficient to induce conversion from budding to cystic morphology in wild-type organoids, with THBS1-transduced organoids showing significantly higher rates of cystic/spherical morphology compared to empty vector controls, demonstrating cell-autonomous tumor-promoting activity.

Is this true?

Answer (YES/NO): YES